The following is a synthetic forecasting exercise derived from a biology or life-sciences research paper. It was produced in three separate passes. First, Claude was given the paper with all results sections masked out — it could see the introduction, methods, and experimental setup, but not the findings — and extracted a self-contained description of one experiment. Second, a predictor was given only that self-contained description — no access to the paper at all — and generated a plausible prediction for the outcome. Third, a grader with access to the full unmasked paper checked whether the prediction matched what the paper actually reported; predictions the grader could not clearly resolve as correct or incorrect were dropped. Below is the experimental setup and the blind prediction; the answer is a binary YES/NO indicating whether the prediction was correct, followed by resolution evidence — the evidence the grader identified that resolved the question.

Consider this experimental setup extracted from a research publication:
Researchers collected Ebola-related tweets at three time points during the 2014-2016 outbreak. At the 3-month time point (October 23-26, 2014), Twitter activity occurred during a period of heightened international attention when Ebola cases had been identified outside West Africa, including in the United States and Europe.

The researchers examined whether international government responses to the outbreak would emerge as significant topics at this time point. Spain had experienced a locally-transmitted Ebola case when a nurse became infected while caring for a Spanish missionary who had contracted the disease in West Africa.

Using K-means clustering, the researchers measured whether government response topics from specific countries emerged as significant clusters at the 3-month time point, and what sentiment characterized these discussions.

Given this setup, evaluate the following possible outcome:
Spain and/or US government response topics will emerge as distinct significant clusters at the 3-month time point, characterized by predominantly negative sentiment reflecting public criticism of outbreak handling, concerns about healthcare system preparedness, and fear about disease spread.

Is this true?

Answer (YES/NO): YES